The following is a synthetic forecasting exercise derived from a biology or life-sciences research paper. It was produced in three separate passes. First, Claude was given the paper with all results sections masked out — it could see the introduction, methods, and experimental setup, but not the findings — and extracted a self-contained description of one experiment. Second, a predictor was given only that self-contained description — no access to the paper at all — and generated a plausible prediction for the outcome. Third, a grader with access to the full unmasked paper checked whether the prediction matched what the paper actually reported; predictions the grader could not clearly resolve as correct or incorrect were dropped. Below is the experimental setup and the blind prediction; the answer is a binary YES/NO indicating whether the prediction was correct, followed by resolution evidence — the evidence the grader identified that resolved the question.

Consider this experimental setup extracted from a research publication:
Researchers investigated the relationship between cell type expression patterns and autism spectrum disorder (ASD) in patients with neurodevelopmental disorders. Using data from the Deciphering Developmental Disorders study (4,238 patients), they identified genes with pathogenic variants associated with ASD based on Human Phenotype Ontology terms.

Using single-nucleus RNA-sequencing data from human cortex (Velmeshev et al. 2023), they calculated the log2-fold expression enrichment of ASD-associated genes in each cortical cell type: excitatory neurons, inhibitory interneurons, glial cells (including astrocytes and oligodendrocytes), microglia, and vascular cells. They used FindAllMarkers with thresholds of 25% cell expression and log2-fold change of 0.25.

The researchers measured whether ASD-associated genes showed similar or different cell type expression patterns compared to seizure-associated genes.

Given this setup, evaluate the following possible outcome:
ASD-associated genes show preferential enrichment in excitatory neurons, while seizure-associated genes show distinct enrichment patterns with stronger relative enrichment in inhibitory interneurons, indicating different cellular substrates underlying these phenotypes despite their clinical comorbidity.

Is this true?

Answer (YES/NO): NO